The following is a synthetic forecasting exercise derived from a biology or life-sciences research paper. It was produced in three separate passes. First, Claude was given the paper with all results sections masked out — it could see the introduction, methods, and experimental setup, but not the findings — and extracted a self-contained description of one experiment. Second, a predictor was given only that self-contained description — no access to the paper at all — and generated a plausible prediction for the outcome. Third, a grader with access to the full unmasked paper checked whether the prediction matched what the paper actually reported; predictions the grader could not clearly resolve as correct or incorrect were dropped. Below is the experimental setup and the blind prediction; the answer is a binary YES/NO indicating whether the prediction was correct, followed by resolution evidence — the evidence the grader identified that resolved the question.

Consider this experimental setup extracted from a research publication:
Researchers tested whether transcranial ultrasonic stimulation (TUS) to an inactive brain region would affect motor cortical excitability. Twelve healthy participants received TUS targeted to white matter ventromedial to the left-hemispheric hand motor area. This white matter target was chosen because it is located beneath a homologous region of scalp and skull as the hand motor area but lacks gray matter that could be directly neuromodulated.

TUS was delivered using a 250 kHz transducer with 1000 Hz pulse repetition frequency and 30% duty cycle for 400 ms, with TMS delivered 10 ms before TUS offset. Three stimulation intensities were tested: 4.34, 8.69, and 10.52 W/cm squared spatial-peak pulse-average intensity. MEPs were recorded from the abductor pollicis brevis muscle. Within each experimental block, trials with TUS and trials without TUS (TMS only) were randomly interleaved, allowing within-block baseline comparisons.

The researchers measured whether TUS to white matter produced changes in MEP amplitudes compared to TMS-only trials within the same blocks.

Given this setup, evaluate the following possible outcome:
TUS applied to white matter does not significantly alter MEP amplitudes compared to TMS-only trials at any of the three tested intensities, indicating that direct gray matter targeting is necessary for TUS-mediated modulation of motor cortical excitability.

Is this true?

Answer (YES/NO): NO